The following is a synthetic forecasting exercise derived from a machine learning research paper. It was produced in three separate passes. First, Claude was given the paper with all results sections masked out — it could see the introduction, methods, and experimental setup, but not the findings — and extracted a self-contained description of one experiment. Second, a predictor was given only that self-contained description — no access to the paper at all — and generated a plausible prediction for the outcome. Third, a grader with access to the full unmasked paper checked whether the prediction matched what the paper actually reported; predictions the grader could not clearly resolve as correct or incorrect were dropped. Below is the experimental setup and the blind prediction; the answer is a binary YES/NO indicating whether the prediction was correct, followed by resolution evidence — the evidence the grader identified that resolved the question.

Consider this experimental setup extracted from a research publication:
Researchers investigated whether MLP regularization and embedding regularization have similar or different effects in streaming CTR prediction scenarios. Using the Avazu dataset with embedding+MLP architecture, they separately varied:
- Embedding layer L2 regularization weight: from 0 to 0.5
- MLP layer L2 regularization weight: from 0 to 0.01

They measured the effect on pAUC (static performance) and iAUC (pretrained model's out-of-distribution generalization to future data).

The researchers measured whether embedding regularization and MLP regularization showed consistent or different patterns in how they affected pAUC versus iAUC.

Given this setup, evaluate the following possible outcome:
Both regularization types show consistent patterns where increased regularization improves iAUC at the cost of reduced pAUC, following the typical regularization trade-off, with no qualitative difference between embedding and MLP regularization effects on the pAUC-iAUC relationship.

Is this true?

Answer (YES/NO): NO